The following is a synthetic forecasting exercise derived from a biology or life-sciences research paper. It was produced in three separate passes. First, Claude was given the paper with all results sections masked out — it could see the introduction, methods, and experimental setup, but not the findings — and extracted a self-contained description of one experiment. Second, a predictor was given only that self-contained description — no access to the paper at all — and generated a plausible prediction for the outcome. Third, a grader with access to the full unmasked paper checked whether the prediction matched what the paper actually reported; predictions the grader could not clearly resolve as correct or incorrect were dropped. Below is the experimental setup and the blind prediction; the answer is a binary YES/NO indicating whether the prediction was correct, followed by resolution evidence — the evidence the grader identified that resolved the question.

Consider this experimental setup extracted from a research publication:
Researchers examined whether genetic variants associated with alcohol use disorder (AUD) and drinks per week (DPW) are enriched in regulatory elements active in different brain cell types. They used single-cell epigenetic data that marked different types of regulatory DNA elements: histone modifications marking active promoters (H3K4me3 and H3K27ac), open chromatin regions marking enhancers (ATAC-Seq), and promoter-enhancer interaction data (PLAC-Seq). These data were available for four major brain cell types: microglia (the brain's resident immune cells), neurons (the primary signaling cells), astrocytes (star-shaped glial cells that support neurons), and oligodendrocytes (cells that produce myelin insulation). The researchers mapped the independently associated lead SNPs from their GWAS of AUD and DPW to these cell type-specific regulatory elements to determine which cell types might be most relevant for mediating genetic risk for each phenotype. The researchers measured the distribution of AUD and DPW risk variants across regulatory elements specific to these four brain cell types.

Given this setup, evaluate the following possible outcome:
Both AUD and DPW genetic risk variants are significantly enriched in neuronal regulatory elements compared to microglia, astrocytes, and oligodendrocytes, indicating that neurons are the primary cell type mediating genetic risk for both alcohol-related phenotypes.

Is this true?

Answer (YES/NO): NO